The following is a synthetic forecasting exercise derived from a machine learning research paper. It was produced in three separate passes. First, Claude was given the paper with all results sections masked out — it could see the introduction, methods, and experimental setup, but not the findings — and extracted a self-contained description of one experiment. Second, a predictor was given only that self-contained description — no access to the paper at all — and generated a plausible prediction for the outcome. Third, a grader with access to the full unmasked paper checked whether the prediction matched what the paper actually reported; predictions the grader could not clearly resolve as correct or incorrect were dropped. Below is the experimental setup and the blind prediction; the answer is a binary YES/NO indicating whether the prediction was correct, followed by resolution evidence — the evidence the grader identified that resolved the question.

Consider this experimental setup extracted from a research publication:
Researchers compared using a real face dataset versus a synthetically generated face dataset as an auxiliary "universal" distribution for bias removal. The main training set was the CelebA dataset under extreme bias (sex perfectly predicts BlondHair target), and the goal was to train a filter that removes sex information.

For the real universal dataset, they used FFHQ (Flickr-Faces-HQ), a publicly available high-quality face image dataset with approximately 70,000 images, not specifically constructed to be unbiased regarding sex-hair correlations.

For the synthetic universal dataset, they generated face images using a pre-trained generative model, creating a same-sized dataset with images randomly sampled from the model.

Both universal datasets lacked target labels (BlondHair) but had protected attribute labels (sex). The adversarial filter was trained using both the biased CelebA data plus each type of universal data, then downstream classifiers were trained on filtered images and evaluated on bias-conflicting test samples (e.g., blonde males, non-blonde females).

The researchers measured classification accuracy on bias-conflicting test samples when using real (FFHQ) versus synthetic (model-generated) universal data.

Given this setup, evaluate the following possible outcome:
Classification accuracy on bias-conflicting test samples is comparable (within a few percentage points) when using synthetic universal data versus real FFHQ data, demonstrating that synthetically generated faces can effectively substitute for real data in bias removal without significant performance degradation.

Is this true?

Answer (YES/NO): YES